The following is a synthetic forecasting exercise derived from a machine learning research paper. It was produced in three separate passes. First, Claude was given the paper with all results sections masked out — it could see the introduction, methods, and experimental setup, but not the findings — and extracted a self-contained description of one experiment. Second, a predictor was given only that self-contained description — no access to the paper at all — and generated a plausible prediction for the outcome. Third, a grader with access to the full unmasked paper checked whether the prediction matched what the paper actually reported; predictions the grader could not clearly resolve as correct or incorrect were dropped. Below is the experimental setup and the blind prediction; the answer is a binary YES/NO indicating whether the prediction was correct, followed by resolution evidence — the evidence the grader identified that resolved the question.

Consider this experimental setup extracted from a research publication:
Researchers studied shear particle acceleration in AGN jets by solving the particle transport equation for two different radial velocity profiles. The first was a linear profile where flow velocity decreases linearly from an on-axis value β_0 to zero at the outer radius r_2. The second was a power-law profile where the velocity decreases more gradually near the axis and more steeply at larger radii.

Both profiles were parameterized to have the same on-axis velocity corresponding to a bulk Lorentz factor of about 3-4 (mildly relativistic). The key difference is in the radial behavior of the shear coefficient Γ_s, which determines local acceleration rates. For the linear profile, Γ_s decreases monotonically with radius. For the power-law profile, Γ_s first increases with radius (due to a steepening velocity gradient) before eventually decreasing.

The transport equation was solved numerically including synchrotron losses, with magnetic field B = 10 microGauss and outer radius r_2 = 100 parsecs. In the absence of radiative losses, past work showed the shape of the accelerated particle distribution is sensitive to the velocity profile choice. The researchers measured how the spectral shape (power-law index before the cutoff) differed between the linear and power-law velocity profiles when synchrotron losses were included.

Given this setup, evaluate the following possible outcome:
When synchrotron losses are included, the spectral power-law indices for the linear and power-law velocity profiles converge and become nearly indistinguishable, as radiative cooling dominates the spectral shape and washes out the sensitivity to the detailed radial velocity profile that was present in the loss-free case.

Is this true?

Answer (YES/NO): NO